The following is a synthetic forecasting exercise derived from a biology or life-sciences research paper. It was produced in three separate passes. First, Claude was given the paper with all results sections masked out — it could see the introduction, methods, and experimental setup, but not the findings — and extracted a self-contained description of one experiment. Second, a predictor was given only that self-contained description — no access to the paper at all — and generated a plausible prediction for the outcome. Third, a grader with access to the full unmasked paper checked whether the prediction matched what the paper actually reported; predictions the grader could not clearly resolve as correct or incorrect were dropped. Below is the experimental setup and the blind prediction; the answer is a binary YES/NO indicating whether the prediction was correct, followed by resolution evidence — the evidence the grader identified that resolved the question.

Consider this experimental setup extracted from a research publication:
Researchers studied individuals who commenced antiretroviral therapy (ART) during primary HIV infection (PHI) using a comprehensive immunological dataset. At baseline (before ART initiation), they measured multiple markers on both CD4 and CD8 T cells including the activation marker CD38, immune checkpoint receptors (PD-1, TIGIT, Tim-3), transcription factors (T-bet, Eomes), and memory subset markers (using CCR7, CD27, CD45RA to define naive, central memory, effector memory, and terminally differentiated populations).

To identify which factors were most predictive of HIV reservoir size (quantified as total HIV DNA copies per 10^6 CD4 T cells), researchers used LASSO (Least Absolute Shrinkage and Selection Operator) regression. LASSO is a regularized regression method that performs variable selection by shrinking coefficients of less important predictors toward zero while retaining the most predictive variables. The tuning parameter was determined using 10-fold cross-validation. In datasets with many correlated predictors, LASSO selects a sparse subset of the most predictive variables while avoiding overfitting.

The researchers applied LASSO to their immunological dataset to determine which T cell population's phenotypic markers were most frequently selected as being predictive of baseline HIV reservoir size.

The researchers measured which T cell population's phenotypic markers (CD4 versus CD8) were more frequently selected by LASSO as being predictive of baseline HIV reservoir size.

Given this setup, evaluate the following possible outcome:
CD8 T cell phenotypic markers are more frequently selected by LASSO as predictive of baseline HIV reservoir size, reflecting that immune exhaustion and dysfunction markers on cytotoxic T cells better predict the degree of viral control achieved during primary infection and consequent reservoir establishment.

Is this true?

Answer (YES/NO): YES